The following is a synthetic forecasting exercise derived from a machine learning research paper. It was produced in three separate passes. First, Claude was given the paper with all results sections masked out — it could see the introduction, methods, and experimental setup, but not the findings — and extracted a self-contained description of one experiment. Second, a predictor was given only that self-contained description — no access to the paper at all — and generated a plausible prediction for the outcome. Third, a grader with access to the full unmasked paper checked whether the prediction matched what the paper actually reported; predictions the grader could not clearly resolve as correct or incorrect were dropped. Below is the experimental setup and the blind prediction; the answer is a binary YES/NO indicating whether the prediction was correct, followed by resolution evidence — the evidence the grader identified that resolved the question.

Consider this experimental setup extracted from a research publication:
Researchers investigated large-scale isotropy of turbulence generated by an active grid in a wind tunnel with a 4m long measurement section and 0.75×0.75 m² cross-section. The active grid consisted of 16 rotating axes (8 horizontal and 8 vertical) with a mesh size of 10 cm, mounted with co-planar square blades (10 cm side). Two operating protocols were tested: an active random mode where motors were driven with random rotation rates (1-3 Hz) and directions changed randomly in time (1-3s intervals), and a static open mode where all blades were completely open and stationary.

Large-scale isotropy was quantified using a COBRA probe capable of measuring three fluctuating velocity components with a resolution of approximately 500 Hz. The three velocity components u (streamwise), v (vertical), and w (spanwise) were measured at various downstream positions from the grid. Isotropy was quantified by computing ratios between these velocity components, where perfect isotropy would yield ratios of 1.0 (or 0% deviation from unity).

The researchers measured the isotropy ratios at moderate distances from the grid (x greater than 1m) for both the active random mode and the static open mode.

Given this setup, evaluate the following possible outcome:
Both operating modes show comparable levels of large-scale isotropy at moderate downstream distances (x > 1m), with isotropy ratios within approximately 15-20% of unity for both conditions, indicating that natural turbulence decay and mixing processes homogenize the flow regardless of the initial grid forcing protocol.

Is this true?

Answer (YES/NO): NO